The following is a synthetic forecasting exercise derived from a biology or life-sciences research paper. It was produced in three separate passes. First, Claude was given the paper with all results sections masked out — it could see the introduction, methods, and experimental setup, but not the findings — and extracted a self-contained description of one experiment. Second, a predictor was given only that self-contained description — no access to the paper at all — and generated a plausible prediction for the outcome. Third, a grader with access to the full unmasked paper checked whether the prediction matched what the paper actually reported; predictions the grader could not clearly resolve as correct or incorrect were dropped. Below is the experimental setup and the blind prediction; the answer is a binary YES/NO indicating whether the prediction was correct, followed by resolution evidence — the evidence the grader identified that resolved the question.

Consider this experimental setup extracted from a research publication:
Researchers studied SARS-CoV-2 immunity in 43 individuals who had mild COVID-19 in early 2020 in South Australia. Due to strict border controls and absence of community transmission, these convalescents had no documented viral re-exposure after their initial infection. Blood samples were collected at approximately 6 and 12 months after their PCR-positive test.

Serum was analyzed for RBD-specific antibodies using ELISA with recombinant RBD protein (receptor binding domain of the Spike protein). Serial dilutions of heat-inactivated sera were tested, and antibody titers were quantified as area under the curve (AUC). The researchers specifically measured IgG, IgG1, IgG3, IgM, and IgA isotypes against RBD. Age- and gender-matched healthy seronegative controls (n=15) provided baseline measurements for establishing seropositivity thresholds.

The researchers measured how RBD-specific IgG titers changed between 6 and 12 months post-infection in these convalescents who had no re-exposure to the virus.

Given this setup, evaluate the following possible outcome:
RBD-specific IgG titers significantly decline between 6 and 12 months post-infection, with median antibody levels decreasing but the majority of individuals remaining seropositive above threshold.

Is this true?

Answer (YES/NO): NO